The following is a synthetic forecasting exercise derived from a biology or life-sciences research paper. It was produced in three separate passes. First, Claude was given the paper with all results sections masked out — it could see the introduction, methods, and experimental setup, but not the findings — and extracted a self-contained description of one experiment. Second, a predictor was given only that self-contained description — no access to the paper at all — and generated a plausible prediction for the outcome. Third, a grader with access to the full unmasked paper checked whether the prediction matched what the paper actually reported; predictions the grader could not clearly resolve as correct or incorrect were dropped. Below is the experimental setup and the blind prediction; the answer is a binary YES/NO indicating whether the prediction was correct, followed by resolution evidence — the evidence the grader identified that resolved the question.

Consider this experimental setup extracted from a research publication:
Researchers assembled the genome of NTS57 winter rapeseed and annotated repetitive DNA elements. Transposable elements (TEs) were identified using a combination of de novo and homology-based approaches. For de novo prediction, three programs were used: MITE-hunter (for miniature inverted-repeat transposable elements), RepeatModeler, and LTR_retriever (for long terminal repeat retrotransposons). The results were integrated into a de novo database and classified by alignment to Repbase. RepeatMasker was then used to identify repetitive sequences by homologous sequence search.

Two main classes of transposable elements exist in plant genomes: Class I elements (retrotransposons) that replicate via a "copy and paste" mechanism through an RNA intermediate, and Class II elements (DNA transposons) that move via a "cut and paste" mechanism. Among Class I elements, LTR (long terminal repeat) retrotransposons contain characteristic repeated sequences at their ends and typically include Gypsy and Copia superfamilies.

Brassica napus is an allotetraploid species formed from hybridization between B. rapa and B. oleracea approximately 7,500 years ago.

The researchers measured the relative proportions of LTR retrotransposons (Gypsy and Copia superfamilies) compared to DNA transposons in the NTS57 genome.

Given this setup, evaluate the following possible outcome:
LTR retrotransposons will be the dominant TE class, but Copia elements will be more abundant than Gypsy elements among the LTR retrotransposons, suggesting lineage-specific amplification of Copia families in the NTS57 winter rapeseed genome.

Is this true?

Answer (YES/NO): NO